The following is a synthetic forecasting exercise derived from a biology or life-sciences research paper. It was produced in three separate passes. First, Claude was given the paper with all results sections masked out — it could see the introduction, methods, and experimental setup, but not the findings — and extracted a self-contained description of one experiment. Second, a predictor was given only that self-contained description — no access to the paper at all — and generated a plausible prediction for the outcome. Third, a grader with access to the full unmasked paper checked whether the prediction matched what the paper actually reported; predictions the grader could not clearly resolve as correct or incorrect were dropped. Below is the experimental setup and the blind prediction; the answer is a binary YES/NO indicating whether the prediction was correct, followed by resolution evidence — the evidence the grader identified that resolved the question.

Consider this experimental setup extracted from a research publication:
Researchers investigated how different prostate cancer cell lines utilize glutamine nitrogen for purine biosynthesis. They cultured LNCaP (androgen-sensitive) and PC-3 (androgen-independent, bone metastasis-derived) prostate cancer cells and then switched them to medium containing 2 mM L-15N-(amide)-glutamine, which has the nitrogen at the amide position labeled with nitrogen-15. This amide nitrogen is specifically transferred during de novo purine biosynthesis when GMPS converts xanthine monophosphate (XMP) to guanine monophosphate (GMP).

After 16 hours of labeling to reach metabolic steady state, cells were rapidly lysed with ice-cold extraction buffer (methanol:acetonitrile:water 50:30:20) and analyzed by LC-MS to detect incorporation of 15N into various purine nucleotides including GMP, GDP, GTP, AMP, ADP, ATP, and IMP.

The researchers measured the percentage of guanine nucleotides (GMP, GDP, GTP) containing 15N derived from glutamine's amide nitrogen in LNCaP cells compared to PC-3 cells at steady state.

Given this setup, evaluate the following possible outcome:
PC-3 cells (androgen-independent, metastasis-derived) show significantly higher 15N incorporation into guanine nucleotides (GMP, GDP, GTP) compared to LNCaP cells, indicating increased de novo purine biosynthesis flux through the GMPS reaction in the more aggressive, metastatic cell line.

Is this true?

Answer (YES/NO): NO